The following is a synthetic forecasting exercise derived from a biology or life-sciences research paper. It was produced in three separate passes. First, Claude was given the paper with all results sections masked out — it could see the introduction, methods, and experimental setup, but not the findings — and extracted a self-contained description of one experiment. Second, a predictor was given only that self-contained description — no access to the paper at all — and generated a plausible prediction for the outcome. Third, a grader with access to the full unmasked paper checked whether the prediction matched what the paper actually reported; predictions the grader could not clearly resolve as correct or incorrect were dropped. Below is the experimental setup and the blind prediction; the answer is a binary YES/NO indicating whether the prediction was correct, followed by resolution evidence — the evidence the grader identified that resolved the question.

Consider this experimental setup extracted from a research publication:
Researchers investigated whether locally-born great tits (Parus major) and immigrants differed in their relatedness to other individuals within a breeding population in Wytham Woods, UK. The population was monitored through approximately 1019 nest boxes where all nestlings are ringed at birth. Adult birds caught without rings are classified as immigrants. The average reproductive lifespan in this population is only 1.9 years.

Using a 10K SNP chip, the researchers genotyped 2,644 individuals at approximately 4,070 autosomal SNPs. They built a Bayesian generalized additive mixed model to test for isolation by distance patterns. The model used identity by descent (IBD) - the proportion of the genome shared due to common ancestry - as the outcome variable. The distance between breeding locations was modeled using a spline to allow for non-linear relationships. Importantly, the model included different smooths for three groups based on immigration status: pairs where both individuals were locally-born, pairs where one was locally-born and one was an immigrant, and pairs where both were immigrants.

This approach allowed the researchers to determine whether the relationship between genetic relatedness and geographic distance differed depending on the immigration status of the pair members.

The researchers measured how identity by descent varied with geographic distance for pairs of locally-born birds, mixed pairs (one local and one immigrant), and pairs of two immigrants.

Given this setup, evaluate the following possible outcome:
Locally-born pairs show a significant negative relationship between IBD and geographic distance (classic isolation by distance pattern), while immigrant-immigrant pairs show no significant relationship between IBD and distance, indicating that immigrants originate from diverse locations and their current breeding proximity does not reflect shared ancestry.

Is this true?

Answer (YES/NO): NO